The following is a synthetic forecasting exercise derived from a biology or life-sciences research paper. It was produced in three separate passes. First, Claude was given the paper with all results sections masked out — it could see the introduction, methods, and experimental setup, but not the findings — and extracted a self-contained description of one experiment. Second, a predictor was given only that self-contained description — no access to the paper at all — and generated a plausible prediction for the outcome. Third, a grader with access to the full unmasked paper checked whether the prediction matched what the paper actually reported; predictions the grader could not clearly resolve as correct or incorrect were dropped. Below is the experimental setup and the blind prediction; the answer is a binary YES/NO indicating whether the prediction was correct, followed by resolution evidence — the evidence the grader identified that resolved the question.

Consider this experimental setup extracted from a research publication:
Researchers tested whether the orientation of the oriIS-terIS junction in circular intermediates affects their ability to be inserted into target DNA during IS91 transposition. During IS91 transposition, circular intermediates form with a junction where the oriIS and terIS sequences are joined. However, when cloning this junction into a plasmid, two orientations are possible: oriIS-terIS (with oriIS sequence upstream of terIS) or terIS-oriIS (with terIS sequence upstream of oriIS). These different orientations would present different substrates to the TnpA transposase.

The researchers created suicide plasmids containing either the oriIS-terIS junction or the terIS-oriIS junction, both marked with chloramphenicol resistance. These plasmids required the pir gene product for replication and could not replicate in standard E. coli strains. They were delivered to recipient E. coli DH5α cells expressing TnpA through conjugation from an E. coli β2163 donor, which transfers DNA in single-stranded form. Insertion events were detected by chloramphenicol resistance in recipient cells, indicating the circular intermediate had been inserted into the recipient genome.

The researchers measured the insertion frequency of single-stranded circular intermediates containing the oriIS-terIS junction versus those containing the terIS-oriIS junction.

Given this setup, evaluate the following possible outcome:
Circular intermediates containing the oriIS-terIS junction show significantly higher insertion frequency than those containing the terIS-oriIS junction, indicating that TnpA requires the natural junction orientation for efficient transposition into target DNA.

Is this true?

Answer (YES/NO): YES